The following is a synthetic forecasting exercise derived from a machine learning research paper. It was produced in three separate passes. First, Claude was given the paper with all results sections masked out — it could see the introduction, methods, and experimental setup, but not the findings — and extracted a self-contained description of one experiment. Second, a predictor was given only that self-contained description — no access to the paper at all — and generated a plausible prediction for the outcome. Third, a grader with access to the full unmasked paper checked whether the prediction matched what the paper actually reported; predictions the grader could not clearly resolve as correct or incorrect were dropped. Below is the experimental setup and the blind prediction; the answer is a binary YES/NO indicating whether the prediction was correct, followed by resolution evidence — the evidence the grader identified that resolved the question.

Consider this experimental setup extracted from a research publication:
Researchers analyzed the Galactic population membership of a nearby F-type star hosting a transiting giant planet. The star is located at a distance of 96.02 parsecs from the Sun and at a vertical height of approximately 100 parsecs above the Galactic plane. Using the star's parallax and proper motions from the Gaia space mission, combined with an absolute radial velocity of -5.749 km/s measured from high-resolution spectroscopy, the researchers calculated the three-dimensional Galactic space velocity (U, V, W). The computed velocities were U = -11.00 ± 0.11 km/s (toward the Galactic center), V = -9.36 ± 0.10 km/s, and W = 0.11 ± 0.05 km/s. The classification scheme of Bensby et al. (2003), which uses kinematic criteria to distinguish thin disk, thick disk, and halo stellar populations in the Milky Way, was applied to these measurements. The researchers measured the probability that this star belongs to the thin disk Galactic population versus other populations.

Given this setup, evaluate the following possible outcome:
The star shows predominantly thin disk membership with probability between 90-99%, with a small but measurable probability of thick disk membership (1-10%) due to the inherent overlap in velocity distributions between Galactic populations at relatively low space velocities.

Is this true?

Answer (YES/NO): NO